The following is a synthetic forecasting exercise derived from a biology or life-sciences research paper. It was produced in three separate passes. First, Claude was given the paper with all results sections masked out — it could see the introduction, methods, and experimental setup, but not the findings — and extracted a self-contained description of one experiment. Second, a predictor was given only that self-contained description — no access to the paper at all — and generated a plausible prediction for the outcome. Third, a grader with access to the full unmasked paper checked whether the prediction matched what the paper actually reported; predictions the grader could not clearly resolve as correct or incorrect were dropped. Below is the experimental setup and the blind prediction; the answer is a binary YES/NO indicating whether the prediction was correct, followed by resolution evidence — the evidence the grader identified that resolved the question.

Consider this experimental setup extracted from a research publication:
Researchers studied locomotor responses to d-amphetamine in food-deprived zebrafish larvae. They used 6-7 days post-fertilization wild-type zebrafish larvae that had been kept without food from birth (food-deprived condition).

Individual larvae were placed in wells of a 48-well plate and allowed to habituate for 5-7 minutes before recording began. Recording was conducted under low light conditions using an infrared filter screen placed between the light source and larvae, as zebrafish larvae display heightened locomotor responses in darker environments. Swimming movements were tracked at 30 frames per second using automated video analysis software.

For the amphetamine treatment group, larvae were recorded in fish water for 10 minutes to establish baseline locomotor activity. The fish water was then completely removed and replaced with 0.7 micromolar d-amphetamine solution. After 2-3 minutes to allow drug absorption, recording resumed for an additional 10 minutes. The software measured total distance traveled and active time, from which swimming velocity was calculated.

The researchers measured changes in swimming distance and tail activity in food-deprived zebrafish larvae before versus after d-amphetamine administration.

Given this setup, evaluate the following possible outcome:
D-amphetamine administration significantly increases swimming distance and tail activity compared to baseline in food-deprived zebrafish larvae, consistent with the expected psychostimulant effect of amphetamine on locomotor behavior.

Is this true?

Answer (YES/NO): YES